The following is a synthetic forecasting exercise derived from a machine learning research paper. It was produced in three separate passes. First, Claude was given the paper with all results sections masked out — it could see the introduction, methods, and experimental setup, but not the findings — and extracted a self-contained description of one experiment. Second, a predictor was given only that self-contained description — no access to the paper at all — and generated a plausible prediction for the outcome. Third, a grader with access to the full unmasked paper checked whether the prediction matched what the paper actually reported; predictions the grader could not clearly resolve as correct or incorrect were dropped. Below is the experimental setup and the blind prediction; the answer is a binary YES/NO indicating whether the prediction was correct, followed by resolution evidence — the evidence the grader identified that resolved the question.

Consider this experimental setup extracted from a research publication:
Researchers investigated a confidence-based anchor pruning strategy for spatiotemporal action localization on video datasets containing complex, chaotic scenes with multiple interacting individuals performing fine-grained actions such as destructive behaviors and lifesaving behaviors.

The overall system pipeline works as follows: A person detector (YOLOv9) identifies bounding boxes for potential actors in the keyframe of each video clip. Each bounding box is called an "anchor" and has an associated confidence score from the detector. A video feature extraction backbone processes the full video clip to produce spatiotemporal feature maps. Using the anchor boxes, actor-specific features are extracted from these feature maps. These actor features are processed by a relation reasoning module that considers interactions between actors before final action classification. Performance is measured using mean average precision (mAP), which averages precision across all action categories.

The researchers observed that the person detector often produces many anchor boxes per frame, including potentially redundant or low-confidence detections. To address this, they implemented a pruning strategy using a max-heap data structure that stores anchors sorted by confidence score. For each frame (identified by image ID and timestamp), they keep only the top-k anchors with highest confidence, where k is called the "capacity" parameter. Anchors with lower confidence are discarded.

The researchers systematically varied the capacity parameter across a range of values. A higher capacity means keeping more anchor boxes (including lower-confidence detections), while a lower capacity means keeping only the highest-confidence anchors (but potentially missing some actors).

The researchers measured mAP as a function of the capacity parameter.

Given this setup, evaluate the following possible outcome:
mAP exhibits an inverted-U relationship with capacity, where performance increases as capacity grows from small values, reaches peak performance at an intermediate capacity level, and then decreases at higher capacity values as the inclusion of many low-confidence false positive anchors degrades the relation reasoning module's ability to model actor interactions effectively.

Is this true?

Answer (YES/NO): YES